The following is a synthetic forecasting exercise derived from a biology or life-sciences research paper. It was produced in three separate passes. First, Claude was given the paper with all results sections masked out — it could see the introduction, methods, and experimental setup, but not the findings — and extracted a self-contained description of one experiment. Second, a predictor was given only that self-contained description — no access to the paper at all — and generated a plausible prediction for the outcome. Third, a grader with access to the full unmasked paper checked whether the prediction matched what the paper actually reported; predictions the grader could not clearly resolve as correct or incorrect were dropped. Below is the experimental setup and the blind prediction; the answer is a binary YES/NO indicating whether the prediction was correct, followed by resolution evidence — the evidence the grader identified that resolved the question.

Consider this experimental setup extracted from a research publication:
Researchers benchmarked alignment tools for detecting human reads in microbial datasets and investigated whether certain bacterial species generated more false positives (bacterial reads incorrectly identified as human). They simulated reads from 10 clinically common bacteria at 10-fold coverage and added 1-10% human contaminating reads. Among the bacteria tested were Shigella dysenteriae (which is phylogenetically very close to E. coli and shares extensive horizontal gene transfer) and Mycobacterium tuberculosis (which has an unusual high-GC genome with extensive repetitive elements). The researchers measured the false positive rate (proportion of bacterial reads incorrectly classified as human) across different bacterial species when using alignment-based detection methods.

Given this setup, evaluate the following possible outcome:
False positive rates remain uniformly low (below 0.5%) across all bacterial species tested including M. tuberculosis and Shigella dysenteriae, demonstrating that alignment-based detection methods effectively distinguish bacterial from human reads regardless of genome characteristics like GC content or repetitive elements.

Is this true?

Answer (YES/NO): NO